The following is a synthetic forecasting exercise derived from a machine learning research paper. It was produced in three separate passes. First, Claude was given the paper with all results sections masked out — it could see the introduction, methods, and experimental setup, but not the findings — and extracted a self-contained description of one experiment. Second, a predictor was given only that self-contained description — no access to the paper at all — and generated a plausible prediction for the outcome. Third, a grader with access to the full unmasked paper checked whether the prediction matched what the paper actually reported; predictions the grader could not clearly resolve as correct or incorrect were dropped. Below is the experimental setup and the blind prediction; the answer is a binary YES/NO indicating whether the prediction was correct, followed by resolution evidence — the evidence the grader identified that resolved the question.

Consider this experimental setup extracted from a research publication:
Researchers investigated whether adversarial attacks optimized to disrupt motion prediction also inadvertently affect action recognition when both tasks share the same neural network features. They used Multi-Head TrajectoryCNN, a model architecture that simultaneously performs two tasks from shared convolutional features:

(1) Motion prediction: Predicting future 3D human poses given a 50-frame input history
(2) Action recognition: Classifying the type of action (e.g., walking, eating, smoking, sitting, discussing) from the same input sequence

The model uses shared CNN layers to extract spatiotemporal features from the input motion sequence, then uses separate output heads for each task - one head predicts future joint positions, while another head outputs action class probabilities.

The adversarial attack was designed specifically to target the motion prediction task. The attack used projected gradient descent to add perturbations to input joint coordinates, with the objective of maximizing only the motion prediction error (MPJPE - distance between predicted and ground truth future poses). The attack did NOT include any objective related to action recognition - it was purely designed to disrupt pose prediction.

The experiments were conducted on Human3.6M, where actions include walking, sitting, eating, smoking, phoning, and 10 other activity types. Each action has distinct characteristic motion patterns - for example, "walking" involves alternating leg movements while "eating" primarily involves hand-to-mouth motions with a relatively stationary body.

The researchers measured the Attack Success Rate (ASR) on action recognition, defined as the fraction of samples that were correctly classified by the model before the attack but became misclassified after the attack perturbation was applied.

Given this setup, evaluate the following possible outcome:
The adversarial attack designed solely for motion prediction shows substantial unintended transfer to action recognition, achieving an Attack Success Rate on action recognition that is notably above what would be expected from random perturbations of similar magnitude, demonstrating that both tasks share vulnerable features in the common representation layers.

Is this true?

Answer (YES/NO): NO